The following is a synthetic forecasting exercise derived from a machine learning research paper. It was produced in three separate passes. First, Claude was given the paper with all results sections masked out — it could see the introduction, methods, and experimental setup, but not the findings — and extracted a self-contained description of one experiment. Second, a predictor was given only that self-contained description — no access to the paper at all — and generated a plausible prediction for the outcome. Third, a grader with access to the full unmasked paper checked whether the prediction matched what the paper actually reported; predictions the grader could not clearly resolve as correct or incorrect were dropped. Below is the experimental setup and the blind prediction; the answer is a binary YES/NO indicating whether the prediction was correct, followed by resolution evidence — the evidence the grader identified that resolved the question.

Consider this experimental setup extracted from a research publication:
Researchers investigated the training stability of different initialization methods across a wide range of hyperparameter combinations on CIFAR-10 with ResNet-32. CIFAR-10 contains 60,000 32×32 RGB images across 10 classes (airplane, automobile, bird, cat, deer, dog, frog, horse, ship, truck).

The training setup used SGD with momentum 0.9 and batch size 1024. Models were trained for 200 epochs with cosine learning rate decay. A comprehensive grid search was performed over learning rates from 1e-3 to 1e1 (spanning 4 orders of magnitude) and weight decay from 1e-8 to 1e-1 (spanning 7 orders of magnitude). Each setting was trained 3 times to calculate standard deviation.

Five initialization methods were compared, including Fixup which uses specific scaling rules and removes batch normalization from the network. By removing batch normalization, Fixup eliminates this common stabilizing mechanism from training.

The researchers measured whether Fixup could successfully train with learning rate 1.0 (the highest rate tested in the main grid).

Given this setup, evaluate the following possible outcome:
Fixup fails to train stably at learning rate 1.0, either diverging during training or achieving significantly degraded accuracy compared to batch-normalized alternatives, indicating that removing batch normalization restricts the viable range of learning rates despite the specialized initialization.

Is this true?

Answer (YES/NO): YES